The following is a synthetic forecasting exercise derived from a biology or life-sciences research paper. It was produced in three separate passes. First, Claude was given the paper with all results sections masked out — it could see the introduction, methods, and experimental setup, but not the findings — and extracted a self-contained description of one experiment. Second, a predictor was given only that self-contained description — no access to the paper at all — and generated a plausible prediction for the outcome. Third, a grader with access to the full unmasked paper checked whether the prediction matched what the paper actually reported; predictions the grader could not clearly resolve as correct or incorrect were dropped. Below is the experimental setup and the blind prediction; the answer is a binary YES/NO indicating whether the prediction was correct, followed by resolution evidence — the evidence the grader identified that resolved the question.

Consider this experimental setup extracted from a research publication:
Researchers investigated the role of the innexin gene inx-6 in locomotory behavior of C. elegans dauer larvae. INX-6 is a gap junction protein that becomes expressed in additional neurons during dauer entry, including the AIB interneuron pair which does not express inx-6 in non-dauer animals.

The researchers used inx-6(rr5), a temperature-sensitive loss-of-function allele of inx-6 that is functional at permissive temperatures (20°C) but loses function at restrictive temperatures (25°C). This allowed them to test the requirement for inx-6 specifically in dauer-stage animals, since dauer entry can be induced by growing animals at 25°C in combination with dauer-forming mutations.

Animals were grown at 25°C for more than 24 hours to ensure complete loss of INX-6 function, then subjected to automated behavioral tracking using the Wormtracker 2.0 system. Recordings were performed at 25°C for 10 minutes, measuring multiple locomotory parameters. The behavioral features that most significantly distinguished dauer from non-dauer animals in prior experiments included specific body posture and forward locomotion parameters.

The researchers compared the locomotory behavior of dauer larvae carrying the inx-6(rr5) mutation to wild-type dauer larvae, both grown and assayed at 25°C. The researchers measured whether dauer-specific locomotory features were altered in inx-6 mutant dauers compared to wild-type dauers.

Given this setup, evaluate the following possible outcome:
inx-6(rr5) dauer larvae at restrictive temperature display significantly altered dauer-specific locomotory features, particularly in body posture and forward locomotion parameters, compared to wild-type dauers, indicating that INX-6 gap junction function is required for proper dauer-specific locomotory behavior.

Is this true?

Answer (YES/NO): YES